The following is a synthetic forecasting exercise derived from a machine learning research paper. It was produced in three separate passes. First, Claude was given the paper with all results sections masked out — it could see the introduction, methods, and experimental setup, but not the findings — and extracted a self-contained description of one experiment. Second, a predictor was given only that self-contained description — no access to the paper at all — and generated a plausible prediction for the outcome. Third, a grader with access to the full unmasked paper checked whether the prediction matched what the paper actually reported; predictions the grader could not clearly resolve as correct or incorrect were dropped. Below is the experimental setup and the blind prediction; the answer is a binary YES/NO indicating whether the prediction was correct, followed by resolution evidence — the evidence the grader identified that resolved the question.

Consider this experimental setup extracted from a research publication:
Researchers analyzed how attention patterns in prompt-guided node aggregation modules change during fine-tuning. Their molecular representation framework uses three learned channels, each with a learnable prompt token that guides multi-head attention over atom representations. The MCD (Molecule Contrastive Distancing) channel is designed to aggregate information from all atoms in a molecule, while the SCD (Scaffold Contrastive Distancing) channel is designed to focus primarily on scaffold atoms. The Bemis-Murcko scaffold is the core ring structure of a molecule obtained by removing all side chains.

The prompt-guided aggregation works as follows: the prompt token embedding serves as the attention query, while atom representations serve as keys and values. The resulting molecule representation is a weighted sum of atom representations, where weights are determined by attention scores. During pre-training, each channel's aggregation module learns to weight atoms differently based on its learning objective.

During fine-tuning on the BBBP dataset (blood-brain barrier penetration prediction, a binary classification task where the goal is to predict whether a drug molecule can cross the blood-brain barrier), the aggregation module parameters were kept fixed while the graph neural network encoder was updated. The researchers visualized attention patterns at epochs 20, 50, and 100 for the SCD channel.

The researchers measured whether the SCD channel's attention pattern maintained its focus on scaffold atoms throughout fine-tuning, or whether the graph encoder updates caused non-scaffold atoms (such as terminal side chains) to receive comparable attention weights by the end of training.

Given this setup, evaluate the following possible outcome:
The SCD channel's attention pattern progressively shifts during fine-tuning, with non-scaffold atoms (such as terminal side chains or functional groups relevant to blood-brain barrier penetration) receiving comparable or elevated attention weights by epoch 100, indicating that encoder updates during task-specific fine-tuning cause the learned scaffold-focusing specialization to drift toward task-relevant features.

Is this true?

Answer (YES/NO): NO